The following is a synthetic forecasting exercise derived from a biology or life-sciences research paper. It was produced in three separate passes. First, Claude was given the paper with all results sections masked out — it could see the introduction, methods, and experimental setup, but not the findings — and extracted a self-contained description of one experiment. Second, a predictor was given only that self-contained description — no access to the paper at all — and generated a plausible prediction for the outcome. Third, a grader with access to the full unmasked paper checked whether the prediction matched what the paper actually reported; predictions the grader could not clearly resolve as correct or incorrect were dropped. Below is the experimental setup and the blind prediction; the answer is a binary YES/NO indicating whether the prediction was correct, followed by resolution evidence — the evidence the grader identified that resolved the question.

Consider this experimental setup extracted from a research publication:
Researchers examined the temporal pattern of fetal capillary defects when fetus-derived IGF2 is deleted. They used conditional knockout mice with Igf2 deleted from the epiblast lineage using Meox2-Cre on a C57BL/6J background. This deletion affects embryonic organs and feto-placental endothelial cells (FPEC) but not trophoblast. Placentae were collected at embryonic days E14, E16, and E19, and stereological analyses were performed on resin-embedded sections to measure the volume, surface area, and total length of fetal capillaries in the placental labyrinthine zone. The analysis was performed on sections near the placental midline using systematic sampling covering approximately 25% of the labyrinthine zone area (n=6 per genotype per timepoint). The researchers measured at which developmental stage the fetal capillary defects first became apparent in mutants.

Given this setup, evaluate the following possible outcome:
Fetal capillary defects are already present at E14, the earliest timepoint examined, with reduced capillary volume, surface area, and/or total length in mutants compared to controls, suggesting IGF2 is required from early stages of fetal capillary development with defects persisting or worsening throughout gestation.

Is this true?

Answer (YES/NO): NO